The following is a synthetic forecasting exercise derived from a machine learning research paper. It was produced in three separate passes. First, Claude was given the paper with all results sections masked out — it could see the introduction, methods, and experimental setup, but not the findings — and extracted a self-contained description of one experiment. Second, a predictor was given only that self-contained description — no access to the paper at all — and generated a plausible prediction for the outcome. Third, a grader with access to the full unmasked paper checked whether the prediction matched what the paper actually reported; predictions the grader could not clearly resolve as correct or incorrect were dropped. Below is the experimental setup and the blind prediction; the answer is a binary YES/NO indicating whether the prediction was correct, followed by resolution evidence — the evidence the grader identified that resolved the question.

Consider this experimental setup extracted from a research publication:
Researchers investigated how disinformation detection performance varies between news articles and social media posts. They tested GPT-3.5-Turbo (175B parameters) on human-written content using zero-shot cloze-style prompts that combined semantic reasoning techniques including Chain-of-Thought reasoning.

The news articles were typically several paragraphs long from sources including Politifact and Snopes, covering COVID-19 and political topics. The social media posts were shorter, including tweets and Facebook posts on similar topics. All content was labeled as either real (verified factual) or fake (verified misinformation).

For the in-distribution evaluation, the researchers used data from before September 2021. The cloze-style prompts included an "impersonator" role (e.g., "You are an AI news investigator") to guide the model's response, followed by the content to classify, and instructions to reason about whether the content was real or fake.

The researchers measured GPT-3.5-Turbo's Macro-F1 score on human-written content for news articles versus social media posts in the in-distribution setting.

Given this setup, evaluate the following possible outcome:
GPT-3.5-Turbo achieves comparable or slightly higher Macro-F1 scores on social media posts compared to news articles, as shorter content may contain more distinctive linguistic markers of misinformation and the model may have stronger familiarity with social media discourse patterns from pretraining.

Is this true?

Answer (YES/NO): NO